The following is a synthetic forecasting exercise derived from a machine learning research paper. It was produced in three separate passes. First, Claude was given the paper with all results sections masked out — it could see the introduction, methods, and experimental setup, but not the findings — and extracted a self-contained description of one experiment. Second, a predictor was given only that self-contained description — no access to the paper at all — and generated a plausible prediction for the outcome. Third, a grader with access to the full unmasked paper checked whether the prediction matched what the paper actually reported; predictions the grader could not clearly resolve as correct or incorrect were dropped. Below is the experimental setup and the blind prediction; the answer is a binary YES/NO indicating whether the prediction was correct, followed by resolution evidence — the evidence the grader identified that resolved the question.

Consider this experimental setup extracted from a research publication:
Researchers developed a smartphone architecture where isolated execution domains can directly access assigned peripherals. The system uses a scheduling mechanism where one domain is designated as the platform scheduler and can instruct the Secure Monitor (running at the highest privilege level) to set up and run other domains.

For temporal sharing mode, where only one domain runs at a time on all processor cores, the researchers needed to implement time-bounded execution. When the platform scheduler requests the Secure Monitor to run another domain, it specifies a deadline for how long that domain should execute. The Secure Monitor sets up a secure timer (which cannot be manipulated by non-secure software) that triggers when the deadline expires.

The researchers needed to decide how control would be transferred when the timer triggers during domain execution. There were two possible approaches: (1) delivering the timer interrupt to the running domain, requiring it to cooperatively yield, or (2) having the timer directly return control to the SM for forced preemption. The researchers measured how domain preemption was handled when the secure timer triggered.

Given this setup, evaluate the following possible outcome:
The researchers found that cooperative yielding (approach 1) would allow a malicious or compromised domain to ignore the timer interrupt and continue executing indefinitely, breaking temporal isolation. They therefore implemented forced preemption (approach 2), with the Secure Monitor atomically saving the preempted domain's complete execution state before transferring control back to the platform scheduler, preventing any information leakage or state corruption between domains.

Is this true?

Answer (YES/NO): NO